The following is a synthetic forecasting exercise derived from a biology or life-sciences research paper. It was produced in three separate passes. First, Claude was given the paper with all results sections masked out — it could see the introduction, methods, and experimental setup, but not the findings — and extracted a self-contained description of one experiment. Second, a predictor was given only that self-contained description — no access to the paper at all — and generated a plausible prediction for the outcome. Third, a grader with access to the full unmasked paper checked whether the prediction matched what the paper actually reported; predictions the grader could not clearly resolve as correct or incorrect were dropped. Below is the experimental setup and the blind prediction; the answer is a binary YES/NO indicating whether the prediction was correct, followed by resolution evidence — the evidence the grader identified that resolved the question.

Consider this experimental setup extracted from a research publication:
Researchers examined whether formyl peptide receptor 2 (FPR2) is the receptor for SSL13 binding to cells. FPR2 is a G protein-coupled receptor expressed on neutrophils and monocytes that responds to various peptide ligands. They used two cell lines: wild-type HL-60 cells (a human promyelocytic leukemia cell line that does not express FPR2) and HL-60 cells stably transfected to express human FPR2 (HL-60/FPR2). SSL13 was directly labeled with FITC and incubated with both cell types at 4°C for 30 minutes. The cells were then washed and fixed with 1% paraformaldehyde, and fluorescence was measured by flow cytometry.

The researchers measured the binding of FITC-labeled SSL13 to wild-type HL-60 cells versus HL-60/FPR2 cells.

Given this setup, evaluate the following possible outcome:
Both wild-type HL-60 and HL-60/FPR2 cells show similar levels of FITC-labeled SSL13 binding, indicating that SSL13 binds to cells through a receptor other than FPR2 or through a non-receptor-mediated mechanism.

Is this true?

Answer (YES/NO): NO